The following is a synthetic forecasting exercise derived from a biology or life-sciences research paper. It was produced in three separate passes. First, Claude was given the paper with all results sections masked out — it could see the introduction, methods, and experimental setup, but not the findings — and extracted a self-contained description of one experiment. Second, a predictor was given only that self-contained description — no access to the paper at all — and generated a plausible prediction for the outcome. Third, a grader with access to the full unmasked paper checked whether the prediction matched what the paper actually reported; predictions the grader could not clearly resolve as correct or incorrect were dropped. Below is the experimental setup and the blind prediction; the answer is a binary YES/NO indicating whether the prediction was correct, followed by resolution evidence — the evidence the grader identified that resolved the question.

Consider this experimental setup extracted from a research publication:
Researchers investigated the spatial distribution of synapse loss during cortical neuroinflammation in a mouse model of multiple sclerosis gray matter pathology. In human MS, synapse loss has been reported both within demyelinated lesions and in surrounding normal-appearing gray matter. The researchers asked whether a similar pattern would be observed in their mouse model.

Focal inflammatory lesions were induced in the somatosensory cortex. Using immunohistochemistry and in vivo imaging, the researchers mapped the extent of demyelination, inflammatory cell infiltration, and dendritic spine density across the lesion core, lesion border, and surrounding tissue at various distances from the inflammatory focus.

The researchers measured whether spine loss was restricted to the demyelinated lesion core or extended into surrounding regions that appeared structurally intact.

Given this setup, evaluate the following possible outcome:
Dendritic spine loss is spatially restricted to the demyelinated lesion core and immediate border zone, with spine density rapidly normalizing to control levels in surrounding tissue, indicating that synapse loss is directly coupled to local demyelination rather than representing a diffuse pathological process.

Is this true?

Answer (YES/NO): NO